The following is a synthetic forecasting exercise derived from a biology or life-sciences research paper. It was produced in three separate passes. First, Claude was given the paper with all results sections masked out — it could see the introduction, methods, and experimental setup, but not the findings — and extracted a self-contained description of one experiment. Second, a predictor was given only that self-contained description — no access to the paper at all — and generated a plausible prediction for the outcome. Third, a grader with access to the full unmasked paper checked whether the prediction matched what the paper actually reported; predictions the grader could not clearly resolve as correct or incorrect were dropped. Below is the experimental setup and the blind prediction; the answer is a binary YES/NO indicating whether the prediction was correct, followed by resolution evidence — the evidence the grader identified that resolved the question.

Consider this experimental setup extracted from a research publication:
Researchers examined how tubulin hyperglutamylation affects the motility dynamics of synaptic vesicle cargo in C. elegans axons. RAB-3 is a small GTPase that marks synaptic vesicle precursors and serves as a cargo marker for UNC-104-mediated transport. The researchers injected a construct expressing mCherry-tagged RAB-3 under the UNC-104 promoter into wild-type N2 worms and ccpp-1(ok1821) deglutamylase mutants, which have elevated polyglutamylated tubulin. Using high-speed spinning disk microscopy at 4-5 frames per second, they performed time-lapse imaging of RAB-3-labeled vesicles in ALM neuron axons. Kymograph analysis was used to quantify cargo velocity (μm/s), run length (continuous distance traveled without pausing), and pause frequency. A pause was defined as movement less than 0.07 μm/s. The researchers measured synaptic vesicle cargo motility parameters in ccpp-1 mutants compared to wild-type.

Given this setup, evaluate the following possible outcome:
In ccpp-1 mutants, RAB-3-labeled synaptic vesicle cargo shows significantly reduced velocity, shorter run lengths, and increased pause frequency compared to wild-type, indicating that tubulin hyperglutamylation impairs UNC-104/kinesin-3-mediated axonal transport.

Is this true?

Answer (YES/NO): YES